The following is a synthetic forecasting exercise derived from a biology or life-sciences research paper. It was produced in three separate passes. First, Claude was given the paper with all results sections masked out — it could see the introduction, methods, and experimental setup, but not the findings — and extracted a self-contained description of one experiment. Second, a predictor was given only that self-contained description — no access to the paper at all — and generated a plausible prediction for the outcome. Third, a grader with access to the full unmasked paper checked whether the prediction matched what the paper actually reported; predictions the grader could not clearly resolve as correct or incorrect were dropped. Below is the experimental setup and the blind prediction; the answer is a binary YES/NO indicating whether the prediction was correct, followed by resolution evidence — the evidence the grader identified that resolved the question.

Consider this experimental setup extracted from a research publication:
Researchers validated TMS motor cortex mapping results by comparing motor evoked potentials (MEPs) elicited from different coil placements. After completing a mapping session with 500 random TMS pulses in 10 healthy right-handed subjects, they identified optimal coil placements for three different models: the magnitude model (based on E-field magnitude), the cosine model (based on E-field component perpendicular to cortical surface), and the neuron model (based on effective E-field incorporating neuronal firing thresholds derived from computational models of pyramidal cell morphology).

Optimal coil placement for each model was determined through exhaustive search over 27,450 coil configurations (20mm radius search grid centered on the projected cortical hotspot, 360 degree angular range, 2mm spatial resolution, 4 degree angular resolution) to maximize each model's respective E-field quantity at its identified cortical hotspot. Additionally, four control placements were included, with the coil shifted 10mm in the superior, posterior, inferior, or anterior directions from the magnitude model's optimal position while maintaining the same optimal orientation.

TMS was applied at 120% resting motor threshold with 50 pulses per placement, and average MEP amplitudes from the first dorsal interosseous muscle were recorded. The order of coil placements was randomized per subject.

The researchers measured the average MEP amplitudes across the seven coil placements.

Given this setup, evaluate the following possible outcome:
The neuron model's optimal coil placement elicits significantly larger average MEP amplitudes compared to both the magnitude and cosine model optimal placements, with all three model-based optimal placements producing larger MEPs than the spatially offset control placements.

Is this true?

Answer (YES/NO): NO